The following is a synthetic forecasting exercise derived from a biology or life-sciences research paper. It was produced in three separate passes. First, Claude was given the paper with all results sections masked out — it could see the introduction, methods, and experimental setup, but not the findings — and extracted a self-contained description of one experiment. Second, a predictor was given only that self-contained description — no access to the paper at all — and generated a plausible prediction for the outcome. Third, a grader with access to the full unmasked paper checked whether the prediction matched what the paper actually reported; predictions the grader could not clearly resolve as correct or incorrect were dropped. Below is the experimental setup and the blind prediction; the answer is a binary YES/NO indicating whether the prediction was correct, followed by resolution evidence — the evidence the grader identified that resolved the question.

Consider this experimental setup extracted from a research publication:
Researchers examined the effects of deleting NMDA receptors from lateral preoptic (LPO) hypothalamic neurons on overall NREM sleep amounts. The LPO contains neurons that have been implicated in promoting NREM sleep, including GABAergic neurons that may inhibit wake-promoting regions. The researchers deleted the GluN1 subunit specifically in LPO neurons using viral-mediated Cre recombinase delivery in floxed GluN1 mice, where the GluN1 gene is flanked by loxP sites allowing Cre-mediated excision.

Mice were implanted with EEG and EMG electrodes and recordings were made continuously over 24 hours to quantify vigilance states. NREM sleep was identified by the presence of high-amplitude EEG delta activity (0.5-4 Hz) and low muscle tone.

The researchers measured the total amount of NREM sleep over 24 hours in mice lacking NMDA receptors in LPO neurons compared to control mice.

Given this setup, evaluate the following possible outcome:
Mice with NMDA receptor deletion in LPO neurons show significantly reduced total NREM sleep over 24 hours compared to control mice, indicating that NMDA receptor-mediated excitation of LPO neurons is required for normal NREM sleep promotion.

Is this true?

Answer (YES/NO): YES